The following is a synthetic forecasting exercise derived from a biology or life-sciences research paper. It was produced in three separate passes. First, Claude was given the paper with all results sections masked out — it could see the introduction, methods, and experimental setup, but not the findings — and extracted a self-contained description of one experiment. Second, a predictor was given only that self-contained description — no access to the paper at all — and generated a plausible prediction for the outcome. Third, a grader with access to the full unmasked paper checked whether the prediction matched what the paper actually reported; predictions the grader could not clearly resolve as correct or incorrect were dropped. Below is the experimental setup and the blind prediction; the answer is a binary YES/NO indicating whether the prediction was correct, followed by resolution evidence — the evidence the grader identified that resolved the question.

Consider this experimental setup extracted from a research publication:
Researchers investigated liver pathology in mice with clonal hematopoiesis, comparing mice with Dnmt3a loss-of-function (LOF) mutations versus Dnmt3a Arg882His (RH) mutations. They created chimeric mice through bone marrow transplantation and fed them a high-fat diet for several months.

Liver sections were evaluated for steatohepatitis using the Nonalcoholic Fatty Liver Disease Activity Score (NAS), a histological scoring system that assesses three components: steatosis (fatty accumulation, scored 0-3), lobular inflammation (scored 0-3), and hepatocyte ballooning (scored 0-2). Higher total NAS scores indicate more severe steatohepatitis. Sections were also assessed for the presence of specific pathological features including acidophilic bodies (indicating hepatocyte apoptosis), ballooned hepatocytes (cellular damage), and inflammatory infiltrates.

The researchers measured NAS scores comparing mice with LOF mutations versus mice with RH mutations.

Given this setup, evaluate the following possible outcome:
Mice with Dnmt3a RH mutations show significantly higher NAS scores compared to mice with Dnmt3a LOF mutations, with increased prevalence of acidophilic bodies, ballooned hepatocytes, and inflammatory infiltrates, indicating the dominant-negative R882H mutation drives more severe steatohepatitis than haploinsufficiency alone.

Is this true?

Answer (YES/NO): NO